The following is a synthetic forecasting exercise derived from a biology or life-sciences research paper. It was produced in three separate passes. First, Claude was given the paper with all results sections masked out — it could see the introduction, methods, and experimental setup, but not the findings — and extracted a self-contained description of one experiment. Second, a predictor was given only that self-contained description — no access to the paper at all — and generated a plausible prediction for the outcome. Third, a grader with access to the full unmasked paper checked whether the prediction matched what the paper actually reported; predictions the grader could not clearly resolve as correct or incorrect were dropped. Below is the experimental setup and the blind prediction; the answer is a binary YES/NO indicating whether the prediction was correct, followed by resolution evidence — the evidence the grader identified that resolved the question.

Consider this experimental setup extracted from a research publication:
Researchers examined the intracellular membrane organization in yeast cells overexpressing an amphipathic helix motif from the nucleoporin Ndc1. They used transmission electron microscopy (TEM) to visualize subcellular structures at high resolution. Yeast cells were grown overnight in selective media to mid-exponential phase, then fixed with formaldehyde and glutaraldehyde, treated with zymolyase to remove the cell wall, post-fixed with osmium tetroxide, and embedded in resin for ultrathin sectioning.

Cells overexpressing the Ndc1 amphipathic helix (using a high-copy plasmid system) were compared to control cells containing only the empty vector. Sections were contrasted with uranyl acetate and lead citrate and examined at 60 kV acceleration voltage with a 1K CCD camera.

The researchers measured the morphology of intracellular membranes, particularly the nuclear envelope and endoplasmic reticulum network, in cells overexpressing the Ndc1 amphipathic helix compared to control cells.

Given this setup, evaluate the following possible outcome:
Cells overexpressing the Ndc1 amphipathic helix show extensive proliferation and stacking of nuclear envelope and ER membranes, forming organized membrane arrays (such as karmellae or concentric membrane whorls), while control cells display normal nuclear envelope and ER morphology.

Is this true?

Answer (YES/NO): NO